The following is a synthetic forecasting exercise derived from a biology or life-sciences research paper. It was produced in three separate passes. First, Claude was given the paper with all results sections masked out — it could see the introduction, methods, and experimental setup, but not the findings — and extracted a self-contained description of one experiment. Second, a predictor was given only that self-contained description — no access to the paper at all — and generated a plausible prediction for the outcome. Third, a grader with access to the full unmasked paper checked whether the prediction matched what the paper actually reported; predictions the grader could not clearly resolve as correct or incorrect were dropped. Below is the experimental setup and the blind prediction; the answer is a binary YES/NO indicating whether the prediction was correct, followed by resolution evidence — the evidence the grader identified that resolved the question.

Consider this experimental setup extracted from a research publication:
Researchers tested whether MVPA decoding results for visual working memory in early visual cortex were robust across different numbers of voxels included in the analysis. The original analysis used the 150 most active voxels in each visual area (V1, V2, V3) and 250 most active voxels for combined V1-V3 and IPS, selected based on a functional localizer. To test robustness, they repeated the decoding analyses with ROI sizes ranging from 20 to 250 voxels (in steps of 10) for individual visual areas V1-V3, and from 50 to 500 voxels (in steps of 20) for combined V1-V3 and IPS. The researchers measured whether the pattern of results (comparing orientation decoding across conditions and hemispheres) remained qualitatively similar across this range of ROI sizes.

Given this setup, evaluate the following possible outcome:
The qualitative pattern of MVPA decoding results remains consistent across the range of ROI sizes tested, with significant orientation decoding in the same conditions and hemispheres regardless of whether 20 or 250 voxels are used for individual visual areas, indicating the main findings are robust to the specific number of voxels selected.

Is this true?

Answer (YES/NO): YES